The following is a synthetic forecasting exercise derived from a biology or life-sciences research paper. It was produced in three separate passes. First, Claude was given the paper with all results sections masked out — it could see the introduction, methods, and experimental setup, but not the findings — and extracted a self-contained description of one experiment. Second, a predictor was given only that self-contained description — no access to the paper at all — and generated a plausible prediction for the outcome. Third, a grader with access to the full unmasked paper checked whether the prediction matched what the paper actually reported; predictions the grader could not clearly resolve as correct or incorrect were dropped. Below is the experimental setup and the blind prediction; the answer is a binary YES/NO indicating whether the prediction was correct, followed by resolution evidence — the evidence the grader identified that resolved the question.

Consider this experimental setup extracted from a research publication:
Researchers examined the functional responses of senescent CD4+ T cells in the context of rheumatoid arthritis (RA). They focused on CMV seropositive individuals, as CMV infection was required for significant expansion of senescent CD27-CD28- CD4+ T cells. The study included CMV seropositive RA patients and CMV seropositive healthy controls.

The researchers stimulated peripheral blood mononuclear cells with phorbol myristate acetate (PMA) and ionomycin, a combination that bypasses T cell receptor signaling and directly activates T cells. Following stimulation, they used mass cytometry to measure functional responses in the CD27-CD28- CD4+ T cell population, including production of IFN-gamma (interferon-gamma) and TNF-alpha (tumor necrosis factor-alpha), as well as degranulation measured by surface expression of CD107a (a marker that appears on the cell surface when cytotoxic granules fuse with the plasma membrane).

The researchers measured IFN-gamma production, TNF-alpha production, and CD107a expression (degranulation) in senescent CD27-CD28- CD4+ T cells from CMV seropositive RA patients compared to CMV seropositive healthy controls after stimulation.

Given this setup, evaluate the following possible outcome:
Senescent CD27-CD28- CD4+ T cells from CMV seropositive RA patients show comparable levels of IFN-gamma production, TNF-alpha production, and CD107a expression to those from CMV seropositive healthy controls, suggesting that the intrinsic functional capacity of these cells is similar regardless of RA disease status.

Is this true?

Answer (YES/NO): NO